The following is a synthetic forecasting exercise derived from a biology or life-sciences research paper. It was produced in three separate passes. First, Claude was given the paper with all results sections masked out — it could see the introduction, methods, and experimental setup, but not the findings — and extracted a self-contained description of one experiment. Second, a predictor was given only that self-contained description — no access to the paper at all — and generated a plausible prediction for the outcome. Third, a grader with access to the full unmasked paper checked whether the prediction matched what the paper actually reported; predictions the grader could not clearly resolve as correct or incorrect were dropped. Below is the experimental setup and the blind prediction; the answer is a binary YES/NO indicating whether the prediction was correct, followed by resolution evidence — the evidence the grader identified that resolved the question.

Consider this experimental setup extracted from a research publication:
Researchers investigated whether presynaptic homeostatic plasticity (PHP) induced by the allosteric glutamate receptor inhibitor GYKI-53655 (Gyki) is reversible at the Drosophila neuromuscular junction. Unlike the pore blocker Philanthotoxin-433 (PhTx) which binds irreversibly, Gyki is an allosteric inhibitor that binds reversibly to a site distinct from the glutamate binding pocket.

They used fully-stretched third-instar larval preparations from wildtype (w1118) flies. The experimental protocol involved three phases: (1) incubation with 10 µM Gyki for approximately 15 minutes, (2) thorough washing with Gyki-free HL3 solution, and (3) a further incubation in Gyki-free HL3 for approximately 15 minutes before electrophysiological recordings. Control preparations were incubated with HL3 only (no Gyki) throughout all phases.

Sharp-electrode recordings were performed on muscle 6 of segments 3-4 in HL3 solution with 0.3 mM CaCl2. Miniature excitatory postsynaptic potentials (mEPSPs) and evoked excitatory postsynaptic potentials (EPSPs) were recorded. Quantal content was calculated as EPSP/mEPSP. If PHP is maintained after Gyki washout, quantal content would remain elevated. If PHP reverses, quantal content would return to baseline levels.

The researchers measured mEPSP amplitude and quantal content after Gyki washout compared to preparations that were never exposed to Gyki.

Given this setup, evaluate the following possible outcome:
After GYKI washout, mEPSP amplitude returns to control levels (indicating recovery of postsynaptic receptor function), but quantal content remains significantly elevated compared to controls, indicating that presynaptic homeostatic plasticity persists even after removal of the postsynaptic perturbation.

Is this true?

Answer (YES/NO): NO